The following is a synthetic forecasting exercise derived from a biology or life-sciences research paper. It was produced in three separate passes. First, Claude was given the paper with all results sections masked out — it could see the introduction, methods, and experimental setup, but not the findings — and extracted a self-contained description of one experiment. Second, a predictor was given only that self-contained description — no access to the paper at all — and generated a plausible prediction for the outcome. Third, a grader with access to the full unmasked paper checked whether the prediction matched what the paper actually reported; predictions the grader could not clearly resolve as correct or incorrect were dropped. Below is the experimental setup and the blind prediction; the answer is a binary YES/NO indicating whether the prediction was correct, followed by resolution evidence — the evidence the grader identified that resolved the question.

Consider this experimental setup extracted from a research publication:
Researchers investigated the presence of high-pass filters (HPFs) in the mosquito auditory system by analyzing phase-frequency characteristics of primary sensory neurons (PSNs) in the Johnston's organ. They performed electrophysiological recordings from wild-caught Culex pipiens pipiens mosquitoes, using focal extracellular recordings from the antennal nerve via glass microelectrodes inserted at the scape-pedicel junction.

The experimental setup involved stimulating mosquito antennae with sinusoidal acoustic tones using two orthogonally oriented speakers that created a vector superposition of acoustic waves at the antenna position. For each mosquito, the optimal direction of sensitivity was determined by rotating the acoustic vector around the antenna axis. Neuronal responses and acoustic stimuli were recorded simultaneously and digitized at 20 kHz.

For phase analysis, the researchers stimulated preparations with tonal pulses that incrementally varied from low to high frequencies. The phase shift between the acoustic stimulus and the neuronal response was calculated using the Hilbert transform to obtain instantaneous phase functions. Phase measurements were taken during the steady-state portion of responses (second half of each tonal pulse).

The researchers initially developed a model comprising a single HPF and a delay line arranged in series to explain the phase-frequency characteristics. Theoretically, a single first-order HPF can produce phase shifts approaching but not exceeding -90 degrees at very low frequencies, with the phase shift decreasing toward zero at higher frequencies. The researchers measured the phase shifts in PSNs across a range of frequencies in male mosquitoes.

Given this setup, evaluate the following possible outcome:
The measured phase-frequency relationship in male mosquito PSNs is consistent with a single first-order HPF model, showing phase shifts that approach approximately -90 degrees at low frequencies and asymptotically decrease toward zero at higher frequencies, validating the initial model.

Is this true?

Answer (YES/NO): NO